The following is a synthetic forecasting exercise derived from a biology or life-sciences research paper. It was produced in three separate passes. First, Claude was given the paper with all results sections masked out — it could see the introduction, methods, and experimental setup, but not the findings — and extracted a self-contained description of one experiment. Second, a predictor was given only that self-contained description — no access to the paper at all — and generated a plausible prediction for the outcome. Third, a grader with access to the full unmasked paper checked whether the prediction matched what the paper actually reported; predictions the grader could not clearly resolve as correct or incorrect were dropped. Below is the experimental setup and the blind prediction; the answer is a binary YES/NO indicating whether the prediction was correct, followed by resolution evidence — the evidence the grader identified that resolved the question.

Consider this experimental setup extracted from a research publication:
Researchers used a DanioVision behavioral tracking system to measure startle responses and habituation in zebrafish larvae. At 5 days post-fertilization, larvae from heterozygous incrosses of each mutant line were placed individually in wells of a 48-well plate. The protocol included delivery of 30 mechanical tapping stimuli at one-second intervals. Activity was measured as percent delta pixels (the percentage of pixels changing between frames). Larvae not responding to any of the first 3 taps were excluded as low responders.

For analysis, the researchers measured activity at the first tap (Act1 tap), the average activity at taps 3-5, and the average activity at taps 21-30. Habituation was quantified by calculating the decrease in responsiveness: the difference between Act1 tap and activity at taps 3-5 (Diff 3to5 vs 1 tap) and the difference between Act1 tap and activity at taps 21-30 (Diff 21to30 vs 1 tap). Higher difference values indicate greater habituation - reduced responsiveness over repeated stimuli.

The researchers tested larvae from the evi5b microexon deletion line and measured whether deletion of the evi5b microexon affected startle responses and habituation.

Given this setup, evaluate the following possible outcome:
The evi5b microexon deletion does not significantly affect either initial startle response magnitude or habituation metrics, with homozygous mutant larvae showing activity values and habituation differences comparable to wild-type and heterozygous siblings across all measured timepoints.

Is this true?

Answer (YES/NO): YES